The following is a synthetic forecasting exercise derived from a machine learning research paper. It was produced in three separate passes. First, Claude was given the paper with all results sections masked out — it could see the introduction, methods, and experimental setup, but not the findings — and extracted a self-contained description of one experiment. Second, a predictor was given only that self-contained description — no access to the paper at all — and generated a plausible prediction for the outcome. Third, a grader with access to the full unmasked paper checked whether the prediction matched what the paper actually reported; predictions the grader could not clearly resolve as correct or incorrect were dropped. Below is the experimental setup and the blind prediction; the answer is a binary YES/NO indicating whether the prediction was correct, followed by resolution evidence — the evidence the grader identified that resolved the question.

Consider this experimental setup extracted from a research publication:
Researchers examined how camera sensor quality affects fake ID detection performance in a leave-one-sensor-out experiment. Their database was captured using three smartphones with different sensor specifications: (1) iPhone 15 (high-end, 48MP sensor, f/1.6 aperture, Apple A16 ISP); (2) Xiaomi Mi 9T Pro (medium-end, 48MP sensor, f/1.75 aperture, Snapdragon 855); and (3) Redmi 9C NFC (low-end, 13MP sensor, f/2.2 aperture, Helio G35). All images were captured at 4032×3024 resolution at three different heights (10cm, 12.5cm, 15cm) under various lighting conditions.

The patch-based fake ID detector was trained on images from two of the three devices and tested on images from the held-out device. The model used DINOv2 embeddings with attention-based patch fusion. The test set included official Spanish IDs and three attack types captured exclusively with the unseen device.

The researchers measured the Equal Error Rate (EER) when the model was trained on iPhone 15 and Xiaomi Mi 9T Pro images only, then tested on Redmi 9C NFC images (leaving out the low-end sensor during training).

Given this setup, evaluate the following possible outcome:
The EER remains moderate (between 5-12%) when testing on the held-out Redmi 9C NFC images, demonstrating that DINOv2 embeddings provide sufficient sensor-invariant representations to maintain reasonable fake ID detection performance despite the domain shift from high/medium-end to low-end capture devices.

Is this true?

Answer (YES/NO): YES